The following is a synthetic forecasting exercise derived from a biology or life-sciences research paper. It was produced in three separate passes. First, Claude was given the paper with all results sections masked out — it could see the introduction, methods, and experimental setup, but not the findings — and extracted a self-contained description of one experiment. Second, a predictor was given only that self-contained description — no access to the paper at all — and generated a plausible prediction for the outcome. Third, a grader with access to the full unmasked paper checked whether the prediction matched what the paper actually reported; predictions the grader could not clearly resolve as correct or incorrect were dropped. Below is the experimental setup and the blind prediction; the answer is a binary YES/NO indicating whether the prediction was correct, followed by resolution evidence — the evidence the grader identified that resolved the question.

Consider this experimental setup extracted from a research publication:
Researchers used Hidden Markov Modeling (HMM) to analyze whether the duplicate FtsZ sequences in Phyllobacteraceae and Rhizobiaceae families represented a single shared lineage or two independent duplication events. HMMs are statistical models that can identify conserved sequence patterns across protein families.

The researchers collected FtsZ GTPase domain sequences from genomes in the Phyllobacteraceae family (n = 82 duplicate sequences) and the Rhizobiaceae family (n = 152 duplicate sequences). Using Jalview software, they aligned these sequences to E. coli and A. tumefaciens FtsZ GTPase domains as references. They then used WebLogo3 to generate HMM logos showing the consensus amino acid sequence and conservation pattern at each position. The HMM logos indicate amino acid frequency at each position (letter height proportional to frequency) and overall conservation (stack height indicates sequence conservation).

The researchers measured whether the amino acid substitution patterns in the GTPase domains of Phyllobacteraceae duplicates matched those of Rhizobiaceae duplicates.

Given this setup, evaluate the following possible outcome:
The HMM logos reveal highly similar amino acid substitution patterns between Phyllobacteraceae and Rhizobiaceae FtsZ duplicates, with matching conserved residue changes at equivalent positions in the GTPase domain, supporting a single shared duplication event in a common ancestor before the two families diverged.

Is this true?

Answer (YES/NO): YES